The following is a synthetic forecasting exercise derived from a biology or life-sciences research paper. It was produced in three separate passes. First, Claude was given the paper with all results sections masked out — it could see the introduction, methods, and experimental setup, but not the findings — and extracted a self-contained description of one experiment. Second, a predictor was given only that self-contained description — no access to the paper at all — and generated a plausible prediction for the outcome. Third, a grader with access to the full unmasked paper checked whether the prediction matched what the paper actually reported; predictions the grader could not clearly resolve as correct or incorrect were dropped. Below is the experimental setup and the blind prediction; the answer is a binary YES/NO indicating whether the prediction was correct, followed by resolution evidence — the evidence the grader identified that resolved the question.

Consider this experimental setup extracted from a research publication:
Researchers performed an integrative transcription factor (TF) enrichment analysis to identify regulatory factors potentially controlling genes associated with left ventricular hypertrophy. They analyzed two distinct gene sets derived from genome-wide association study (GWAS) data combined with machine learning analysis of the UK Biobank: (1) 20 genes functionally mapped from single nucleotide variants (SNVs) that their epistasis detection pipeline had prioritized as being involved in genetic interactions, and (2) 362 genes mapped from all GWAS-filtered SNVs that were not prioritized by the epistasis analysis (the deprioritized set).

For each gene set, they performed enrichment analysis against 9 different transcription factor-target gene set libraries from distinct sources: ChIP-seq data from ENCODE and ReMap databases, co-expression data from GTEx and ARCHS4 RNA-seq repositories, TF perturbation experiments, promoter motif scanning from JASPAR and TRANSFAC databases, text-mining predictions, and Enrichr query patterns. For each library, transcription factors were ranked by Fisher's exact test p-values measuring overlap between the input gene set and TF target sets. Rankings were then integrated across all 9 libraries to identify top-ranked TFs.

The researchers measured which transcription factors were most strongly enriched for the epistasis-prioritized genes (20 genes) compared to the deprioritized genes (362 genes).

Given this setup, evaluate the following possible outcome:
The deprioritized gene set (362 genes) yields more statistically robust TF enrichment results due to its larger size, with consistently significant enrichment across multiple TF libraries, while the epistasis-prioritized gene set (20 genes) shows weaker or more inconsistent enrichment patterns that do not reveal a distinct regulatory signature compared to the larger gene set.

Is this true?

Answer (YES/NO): NO